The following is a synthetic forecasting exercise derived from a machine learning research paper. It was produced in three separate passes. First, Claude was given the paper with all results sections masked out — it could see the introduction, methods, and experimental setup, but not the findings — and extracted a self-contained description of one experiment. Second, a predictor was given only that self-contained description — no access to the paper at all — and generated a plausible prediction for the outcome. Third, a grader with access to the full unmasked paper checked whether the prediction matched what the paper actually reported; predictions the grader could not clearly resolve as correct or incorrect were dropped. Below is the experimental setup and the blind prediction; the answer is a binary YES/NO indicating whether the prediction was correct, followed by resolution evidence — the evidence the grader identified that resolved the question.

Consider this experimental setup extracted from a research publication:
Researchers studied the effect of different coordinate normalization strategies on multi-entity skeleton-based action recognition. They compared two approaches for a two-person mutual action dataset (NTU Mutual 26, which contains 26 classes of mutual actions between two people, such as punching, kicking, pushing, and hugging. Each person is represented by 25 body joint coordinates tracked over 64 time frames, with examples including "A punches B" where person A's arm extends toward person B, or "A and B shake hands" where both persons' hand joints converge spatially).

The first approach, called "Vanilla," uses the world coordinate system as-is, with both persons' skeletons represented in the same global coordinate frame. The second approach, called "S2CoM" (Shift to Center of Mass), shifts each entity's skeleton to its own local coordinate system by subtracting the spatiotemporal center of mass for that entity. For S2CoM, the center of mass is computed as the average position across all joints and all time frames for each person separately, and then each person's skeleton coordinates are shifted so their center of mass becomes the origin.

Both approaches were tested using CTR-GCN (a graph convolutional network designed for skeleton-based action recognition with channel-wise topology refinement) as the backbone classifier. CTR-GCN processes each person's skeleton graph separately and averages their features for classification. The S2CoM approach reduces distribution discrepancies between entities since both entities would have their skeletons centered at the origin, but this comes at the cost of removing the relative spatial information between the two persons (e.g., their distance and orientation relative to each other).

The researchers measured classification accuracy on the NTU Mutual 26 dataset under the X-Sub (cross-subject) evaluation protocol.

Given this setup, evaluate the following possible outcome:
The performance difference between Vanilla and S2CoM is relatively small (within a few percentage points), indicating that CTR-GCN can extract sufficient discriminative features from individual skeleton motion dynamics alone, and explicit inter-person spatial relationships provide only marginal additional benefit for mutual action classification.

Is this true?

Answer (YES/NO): YES